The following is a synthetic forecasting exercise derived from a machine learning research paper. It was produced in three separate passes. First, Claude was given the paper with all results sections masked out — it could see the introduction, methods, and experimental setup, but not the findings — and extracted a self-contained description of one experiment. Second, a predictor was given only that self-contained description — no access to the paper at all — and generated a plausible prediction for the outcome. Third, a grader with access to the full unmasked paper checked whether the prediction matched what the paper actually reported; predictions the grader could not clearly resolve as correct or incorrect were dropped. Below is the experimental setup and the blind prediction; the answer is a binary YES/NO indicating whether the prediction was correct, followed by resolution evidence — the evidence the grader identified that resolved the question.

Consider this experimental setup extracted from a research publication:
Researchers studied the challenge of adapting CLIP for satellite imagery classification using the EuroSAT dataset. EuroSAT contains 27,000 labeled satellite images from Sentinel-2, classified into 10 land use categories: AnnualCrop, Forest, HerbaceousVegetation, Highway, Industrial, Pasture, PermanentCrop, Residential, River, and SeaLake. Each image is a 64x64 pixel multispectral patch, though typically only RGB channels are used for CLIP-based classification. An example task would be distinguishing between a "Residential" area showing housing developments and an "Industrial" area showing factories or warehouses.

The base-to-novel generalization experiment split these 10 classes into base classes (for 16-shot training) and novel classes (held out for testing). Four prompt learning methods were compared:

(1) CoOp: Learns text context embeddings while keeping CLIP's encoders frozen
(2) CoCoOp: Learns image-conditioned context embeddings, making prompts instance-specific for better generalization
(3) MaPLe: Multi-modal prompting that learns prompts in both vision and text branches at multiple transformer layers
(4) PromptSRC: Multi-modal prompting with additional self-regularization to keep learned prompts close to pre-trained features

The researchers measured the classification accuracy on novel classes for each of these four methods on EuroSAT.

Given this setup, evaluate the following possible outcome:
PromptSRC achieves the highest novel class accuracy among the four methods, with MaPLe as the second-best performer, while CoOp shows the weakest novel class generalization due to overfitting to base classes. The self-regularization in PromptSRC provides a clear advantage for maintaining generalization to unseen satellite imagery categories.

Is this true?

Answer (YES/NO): YES